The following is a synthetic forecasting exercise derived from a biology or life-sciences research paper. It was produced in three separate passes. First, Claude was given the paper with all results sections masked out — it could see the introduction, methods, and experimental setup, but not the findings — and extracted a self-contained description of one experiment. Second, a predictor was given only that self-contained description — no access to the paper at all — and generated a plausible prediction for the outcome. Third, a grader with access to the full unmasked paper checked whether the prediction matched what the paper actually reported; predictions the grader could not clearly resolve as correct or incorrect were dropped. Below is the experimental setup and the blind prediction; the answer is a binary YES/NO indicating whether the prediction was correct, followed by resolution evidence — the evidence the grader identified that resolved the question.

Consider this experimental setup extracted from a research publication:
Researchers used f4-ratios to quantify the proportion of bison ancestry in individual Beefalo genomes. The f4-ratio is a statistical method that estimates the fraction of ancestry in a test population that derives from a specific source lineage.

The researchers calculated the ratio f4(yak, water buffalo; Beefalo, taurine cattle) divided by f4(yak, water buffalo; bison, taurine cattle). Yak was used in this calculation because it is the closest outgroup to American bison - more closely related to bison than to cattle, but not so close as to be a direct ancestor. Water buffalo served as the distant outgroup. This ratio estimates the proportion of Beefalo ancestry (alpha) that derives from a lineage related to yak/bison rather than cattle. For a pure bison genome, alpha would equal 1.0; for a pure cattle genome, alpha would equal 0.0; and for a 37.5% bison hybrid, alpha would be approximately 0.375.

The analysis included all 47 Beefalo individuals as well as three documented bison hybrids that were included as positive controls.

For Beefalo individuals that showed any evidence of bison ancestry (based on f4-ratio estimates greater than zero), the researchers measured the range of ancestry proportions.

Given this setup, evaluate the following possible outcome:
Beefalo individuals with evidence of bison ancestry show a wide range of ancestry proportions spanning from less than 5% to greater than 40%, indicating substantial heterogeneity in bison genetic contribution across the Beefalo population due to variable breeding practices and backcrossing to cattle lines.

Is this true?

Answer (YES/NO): NO